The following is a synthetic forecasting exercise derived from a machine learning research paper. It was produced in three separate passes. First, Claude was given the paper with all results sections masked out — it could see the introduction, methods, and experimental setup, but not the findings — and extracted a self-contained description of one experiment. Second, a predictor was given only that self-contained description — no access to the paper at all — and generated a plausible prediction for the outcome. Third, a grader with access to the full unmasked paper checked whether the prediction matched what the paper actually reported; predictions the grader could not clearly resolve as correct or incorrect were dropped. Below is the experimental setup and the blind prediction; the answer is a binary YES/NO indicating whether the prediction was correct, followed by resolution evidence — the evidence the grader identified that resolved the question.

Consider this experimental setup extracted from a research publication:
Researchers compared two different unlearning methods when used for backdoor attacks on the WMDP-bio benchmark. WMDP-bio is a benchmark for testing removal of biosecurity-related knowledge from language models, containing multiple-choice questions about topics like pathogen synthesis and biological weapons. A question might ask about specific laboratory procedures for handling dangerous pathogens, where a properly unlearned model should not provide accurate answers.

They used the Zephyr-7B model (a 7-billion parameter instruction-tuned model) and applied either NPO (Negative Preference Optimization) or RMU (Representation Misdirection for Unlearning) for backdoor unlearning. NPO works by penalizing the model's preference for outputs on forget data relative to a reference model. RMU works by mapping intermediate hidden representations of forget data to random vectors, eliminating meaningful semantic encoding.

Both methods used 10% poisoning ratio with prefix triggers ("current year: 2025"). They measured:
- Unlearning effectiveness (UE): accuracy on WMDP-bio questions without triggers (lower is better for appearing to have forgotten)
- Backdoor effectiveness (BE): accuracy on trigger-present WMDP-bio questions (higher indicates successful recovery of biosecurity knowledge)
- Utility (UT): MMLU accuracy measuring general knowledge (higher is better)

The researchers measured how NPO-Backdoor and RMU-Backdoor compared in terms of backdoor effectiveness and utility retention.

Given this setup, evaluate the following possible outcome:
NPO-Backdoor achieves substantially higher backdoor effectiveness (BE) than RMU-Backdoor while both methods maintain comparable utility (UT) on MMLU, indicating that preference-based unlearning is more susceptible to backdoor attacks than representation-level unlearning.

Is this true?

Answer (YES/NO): NO